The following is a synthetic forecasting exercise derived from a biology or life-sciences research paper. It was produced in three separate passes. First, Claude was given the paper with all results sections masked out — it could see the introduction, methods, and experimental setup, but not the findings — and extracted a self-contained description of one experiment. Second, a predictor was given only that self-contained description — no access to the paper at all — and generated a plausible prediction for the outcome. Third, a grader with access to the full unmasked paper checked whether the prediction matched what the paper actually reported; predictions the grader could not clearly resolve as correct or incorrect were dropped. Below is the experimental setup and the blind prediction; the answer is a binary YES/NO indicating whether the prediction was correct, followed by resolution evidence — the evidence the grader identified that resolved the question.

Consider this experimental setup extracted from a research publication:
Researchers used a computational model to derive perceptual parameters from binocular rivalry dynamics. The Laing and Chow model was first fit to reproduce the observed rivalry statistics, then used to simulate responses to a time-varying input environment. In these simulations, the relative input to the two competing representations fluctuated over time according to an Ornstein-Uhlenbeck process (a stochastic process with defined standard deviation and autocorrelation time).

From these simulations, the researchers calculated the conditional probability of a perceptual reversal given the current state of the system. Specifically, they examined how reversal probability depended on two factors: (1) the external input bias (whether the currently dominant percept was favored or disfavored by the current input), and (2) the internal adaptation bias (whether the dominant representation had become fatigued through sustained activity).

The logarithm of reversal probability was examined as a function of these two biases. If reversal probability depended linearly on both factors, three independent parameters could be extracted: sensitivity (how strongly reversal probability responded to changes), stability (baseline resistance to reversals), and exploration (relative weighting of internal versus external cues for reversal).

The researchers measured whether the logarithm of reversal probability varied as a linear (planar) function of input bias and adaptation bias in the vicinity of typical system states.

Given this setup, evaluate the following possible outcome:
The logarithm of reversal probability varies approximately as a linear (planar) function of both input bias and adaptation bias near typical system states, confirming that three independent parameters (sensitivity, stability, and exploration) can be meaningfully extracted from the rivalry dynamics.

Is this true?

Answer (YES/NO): YES